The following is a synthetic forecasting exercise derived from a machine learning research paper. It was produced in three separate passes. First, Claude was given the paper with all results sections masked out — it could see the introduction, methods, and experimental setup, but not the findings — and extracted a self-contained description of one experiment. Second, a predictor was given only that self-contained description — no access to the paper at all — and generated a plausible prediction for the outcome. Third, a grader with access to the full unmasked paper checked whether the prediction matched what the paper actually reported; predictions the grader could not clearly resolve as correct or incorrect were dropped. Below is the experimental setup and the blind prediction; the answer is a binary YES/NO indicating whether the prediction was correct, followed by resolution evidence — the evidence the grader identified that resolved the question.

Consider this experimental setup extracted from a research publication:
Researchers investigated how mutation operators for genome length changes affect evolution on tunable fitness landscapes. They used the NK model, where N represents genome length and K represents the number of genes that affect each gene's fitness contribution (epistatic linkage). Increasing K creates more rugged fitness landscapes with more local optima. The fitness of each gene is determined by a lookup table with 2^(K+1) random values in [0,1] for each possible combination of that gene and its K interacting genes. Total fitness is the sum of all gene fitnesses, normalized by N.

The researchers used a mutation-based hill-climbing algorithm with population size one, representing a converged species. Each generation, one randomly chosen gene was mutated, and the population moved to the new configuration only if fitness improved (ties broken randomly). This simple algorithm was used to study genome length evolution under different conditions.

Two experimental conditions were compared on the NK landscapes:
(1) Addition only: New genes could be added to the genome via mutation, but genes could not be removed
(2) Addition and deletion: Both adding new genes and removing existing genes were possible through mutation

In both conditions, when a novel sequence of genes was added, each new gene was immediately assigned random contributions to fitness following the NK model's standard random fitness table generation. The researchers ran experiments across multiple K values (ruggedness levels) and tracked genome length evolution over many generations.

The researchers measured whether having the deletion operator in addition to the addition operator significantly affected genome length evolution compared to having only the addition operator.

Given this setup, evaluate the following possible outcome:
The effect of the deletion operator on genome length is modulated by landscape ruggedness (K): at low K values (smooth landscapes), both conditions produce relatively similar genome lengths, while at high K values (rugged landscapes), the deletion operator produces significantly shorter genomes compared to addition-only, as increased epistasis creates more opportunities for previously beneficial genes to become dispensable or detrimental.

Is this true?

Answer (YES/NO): NO